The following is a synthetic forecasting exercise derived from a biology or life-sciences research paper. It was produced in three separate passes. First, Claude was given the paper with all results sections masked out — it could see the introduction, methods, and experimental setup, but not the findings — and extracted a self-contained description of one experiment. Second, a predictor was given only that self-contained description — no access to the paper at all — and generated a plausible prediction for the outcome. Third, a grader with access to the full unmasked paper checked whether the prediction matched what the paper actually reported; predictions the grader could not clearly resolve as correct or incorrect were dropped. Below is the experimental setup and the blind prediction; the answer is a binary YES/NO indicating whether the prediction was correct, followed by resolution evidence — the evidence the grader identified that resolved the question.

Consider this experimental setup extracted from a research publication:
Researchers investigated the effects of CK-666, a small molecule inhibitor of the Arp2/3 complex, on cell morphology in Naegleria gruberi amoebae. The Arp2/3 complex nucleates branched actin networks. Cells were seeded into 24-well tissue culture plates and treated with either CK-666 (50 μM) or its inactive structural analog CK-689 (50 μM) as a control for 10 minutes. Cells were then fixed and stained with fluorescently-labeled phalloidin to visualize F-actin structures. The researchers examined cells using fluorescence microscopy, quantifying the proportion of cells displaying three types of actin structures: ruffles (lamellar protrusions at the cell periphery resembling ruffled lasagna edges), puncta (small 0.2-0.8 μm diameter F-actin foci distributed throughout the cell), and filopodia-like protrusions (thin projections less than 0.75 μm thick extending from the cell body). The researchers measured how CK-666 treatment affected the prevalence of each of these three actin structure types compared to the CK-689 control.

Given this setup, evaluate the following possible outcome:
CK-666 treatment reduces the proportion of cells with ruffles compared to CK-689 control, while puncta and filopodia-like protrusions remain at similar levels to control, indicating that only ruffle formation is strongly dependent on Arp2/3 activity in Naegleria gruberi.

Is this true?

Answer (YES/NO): NO